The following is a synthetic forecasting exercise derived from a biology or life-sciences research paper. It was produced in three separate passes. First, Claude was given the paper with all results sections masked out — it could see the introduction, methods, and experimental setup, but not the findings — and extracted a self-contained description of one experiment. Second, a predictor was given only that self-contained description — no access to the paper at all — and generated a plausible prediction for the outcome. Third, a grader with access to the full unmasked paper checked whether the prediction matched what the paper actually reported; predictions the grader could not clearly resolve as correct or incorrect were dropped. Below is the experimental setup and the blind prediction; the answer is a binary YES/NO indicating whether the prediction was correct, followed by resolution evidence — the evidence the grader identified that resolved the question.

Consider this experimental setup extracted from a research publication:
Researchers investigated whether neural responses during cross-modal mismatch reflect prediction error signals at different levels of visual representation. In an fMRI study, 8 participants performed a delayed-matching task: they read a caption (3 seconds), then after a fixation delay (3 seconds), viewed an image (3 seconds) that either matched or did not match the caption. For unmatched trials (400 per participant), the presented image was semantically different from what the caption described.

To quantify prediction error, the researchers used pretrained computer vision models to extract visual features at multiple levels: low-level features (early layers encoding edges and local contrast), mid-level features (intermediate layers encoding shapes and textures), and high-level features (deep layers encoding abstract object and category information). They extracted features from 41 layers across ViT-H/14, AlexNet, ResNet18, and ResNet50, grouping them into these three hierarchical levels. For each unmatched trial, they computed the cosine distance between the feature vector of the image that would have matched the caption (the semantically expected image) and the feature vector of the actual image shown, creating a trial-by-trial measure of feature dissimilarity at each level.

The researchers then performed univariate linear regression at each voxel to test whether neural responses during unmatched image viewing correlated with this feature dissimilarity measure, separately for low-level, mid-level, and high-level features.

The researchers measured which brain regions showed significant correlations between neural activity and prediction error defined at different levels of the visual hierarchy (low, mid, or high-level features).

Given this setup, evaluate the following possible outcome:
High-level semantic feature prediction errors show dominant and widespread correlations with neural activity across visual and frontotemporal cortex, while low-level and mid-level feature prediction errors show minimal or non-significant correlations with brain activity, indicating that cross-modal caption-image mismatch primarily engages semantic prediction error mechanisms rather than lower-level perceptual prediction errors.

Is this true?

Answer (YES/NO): NO